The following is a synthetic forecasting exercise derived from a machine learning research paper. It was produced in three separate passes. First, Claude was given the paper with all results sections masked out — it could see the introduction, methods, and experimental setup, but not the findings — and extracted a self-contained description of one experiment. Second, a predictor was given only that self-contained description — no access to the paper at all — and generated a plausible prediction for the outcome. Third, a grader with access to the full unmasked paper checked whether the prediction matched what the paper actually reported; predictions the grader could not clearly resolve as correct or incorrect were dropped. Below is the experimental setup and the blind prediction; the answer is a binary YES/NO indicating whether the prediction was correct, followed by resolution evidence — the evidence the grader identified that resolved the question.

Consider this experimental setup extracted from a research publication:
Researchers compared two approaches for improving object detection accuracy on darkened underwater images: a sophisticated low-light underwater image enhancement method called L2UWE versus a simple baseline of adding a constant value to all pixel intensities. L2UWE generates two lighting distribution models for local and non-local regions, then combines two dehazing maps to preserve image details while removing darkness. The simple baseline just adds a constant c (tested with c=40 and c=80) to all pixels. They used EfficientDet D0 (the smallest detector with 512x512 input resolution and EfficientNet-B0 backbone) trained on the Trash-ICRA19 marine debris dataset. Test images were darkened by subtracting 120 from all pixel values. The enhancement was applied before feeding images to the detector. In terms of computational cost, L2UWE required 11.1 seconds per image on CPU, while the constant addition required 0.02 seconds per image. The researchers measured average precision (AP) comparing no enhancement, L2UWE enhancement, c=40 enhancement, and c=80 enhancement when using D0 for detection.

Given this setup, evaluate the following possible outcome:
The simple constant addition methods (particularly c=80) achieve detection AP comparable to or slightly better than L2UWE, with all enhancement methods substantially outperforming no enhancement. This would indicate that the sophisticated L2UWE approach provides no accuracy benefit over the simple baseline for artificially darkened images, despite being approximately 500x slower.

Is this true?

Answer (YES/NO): NO